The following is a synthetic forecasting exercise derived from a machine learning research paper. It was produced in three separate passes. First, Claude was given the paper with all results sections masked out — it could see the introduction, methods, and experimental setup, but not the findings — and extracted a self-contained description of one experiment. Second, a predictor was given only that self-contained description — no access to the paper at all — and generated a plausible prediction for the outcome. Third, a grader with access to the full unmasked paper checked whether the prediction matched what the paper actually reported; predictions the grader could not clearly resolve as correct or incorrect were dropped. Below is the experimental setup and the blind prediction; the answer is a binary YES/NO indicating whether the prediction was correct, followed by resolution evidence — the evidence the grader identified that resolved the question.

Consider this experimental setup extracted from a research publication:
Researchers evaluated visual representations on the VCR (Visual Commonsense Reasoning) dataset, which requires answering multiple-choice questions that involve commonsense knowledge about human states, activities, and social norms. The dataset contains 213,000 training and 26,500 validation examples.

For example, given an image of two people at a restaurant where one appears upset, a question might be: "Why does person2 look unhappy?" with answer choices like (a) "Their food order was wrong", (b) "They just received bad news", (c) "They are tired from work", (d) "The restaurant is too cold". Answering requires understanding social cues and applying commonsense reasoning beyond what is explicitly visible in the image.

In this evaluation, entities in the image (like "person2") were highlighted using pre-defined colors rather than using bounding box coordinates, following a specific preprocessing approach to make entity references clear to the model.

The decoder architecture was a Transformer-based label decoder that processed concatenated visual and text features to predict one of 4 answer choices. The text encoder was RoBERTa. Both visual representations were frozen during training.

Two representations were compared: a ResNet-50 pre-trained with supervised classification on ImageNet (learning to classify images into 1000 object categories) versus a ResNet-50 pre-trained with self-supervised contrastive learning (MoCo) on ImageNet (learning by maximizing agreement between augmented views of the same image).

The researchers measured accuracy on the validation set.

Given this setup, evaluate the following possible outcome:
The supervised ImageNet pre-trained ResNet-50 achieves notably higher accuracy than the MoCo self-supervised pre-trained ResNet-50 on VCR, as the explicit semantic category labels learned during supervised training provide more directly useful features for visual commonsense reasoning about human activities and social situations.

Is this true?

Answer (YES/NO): NO